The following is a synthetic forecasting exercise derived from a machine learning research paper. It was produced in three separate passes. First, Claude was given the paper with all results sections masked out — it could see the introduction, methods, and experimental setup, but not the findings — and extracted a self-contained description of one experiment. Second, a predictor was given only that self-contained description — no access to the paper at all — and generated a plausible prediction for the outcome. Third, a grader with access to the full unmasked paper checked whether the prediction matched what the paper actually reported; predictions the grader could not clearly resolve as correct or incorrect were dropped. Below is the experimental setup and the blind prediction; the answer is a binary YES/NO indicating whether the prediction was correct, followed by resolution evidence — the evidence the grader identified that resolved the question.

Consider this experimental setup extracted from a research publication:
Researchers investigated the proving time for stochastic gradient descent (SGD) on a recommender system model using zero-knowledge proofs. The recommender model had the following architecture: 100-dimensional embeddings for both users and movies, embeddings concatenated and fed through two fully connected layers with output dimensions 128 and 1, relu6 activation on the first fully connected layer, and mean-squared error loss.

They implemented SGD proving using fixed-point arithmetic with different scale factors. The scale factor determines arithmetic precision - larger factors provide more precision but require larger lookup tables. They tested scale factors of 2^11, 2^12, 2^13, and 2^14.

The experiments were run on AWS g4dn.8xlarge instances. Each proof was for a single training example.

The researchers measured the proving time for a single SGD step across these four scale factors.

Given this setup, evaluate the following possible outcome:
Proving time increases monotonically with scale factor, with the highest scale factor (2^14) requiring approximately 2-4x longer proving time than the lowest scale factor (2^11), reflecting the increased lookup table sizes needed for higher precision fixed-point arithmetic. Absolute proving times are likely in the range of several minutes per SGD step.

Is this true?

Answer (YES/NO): NO